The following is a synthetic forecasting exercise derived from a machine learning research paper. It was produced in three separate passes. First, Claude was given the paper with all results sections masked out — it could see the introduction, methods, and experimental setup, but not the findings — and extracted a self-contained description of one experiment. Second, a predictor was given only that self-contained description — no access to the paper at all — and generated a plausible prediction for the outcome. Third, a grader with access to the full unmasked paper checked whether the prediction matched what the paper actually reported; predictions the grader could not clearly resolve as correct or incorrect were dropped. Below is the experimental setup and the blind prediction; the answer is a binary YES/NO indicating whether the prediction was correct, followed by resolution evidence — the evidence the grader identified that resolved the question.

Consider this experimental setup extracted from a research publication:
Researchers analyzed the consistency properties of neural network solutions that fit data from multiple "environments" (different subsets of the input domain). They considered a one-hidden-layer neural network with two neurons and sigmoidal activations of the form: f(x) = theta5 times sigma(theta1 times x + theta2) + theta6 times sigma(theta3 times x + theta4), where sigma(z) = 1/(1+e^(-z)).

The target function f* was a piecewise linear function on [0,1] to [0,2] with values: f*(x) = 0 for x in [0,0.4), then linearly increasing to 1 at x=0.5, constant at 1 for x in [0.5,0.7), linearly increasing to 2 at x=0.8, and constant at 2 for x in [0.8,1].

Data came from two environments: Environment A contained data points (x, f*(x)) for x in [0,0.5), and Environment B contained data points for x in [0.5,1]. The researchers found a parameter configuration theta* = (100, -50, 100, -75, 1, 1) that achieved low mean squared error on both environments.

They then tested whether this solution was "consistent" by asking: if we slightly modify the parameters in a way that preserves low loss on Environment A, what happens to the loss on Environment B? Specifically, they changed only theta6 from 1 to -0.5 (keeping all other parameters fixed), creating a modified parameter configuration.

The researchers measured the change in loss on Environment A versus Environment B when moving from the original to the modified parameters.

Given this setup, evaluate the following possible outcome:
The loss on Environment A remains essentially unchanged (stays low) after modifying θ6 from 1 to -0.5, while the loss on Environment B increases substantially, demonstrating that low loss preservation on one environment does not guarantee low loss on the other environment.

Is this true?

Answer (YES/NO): YES